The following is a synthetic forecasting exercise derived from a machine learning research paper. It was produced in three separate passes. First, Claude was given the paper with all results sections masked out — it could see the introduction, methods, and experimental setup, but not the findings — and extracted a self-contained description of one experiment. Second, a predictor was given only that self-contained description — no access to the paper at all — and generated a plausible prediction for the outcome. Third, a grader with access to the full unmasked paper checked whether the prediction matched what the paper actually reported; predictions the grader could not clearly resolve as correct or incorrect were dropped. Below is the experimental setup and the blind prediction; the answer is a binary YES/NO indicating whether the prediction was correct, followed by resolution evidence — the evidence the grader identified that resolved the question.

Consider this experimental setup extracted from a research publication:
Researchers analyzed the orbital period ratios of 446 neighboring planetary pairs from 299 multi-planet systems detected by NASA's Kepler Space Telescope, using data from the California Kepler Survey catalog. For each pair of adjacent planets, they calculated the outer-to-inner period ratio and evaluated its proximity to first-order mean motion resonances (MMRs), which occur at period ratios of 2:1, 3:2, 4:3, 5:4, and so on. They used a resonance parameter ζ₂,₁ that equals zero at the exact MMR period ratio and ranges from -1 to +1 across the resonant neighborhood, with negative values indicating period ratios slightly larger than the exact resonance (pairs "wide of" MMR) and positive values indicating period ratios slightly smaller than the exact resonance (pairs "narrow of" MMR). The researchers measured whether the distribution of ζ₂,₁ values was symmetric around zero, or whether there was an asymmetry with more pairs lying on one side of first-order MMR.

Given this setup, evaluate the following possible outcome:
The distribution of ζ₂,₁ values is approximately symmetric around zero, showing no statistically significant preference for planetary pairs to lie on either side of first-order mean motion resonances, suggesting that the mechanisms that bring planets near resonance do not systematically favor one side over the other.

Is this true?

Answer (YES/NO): NO